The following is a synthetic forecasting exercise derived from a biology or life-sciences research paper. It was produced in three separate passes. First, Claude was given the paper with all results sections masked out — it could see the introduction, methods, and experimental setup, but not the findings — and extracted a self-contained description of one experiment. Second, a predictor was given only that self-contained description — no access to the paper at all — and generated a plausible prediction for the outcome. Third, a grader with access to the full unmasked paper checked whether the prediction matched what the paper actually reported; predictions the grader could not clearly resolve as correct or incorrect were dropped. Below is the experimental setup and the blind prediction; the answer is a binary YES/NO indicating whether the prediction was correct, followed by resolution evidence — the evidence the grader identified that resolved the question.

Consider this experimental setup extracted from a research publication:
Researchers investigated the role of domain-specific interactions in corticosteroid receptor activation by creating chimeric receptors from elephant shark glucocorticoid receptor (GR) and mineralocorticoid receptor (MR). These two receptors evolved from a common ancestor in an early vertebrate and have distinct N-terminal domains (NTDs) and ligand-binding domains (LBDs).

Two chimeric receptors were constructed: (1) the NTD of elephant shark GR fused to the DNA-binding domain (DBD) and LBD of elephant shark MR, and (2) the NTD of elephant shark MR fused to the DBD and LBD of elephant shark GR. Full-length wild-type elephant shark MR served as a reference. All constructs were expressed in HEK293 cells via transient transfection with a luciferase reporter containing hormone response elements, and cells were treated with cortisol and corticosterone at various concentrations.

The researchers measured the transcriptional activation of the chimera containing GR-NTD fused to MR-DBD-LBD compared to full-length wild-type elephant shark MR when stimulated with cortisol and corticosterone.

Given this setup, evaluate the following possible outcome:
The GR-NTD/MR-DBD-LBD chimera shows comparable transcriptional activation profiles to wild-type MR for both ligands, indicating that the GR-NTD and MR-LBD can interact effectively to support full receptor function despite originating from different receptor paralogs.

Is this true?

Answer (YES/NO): NO